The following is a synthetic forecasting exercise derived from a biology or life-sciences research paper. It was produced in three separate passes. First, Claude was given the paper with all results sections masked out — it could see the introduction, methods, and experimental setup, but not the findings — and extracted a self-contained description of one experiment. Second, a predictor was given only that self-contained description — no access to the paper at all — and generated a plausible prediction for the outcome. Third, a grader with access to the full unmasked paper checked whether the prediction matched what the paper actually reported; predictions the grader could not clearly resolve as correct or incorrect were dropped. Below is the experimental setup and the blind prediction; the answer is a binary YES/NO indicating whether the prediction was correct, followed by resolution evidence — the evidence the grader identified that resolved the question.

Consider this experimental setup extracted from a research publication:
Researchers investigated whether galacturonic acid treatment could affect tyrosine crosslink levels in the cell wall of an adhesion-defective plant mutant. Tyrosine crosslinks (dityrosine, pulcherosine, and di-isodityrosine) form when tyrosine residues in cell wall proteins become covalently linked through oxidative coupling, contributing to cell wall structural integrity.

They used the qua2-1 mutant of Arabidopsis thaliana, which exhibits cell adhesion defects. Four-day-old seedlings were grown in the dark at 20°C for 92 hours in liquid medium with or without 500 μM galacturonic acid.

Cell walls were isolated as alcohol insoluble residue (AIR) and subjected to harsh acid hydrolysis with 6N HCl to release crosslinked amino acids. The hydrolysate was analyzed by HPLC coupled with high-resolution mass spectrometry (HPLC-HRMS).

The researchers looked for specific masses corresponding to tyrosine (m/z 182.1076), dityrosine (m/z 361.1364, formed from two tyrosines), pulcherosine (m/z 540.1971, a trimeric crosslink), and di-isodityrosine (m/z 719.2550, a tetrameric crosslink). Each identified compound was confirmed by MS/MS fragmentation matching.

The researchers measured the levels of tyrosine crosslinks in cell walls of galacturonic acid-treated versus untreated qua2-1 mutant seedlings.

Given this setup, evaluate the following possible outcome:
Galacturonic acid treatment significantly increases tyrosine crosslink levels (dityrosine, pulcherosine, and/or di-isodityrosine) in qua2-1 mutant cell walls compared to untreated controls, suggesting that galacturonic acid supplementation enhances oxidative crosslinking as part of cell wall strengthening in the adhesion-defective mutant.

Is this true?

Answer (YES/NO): YES